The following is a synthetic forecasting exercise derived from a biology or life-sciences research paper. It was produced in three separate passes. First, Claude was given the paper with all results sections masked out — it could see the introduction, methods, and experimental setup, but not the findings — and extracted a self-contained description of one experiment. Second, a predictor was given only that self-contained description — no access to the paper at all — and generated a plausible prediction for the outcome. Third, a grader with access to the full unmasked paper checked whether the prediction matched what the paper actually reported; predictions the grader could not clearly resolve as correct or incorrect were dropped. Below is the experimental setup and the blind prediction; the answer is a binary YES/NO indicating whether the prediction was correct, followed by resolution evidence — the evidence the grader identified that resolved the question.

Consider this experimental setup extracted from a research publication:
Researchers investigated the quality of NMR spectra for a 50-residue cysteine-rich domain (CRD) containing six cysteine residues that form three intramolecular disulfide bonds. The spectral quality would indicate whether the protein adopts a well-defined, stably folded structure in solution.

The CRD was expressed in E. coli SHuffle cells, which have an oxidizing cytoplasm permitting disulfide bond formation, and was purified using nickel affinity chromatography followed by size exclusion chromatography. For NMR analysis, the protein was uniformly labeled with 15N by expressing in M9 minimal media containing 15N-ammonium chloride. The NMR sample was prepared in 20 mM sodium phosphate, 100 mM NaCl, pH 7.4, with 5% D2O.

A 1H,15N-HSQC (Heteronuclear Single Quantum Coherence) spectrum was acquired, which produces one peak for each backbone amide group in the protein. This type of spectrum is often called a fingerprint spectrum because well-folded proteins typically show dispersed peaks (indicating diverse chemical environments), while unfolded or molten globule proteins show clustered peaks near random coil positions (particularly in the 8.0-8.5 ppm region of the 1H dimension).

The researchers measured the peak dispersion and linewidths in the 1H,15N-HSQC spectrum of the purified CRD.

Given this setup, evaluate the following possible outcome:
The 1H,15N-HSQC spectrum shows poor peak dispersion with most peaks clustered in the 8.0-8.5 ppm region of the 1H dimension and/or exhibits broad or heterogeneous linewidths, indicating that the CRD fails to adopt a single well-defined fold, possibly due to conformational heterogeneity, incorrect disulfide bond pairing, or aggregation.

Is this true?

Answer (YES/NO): NO